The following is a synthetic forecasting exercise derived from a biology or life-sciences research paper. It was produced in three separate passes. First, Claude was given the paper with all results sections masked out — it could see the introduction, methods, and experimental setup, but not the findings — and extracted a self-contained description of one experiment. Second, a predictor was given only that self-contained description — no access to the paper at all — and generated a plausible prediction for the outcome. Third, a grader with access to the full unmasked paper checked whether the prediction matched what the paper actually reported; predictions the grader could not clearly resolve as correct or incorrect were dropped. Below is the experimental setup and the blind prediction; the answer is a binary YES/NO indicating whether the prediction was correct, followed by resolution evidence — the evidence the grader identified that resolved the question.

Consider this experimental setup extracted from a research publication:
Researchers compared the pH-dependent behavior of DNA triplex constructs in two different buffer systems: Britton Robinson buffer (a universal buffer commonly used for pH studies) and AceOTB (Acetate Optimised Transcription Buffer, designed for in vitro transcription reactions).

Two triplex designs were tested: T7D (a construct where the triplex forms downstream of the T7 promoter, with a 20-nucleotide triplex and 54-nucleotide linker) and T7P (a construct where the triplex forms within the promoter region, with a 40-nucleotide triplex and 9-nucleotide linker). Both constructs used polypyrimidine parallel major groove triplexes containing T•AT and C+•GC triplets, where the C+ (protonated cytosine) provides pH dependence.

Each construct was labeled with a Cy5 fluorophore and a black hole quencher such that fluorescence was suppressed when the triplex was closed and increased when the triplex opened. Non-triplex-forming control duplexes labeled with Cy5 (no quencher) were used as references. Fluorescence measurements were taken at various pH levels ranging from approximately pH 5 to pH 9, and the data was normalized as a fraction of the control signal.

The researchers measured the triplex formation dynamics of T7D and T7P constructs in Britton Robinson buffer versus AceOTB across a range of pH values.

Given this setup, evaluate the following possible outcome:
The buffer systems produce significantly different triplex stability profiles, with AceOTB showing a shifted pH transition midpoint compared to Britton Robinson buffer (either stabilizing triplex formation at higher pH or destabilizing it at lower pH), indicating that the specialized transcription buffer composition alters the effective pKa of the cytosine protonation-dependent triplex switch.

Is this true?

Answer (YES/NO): NO